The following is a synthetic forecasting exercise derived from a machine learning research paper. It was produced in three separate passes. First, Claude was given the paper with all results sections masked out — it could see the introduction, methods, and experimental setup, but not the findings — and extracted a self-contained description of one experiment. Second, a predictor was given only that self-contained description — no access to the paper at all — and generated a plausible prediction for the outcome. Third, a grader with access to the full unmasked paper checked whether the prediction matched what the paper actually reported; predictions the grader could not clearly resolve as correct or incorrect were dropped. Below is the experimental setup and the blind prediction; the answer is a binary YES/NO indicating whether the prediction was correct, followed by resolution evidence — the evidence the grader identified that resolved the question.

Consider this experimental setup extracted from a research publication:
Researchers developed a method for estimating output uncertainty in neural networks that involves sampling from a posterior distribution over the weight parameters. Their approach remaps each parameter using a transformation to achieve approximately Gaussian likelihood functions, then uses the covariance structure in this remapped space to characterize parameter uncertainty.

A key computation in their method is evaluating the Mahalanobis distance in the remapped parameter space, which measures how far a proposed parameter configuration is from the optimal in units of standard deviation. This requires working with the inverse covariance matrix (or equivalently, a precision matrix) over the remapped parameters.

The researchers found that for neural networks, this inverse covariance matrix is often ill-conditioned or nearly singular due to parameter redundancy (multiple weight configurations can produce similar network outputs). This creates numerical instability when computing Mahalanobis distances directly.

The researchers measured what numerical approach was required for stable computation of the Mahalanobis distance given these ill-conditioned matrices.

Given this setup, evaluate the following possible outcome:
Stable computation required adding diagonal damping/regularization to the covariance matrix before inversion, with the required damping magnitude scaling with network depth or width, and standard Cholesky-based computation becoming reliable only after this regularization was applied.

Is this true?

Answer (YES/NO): NO